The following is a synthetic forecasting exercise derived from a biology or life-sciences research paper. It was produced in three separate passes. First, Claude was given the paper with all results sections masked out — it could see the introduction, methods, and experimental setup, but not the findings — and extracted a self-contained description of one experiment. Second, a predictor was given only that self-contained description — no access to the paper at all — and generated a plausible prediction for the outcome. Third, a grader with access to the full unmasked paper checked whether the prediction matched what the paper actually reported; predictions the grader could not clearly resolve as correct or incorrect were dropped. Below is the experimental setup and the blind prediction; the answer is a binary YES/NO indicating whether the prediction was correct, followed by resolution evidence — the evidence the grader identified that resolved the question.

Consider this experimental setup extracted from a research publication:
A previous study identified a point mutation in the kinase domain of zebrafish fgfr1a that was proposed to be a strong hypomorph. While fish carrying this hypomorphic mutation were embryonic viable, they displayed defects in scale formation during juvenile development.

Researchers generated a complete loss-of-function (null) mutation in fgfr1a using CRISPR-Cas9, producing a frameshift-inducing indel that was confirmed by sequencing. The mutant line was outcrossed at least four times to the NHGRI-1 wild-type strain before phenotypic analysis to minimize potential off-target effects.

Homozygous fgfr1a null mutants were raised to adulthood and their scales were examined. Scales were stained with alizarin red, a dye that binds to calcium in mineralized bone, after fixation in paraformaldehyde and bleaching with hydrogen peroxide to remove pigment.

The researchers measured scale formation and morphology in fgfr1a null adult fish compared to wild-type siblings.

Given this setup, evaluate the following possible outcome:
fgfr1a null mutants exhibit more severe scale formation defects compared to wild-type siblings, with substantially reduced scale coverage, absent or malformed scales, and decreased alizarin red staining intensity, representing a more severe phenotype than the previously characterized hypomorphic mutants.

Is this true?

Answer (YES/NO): NO